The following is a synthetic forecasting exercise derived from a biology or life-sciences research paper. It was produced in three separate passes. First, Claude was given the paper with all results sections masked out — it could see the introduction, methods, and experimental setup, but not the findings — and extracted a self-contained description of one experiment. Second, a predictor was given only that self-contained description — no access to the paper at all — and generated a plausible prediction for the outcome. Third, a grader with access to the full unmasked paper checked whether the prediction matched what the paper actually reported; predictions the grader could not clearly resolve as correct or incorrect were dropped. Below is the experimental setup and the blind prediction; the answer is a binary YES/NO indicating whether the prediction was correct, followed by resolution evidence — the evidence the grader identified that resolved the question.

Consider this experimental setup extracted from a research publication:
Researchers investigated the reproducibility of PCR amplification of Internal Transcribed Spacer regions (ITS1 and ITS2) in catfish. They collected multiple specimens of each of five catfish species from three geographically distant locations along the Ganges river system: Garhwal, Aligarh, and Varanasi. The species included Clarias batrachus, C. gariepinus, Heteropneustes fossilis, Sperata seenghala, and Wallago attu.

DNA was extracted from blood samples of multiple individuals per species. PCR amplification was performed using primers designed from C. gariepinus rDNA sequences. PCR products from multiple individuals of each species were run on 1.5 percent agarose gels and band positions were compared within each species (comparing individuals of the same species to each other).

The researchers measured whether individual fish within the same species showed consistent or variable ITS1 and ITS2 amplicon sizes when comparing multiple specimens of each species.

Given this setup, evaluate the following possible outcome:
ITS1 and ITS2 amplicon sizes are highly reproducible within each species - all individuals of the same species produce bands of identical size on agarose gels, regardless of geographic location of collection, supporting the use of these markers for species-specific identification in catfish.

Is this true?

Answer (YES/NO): YES